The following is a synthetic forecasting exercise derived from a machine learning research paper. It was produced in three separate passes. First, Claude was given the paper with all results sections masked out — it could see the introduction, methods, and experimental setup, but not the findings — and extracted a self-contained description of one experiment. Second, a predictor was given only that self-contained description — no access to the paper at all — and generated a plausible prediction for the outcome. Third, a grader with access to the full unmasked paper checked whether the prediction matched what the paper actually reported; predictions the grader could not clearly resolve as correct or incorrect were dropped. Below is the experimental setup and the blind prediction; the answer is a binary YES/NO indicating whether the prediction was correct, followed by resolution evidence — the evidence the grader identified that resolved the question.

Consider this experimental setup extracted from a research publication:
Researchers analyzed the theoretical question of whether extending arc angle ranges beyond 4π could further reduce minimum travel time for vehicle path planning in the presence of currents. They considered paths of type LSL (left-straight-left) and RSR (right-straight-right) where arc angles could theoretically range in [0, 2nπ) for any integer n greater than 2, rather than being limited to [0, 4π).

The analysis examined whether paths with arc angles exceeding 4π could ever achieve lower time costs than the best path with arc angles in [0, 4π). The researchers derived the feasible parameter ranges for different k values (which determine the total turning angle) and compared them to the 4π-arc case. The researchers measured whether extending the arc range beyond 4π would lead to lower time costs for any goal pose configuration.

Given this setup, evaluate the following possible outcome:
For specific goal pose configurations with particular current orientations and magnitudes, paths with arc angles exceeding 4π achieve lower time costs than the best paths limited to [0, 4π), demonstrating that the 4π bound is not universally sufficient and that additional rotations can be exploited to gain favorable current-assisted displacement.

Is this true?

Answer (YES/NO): NO